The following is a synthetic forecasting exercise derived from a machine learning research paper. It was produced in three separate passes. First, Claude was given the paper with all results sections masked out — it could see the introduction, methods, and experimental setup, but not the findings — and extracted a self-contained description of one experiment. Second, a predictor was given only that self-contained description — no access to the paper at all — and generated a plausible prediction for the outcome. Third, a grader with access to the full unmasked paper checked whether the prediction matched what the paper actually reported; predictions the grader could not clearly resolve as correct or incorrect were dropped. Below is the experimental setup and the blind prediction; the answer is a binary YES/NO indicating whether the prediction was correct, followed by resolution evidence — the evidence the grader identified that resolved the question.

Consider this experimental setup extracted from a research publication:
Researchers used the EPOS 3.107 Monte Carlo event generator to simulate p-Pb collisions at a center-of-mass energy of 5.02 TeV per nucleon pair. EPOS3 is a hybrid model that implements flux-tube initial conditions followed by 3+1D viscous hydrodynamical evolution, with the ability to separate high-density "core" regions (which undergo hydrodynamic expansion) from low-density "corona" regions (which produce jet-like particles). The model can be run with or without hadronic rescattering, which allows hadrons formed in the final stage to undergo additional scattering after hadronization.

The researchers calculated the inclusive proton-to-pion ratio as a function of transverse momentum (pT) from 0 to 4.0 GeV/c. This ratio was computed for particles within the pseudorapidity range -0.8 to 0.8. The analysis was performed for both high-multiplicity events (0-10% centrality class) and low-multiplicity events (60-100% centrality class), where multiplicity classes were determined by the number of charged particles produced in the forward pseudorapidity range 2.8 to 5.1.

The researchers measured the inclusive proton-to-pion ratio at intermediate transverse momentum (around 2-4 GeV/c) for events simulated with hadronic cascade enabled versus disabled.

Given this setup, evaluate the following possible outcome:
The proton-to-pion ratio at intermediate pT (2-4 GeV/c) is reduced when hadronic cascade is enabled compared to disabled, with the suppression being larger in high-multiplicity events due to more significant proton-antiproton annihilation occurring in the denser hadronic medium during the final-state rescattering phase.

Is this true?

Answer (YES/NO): NO